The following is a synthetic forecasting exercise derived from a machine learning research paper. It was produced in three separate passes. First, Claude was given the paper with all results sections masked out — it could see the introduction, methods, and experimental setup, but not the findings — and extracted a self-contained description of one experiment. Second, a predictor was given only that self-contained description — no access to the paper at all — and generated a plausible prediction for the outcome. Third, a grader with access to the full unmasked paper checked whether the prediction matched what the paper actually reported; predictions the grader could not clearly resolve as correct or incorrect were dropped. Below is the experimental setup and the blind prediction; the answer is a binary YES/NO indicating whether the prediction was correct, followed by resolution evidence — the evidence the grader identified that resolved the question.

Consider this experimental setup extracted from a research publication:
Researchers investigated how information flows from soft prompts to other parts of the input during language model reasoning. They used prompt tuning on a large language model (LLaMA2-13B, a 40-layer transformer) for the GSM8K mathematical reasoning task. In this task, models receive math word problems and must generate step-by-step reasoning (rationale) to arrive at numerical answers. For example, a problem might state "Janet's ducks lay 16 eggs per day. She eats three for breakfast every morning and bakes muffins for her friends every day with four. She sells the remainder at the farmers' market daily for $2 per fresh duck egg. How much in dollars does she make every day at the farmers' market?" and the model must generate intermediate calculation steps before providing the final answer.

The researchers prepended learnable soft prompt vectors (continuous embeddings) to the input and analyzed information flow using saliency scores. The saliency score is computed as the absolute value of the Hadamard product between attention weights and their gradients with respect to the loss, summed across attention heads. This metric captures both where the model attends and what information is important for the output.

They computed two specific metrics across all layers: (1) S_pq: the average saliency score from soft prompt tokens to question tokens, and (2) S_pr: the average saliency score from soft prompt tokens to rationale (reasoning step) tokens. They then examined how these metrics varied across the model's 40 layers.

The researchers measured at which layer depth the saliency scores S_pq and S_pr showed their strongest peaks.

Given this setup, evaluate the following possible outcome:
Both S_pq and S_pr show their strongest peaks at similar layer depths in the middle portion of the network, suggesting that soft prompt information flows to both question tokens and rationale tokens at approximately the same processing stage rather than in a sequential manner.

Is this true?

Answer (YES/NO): NO